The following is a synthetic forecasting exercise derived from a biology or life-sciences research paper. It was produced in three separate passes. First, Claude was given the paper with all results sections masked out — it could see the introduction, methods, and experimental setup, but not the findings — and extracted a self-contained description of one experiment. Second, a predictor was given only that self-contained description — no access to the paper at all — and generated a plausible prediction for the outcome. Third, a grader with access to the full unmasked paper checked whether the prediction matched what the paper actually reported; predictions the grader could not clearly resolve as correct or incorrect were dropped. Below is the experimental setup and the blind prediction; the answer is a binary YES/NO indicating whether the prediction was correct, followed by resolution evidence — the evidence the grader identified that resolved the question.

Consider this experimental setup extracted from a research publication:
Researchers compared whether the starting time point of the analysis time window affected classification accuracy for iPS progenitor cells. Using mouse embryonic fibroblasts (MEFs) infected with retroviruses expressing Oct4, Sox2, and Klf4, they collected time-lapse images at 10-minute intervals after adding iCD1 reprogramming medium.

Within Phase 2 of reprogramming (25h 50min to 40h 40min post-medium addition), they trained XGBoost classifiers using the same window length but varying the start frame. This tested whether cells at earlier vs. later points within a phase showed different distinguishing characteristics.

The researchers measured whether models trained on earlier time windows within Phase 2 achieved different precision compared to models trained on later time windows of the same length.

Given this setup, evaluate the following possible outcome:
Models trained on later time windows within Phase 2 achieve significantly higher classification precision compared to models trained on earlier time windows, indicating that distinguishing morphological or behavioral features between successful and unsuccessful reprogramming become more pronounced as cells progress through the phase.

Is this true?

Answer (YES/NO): NO